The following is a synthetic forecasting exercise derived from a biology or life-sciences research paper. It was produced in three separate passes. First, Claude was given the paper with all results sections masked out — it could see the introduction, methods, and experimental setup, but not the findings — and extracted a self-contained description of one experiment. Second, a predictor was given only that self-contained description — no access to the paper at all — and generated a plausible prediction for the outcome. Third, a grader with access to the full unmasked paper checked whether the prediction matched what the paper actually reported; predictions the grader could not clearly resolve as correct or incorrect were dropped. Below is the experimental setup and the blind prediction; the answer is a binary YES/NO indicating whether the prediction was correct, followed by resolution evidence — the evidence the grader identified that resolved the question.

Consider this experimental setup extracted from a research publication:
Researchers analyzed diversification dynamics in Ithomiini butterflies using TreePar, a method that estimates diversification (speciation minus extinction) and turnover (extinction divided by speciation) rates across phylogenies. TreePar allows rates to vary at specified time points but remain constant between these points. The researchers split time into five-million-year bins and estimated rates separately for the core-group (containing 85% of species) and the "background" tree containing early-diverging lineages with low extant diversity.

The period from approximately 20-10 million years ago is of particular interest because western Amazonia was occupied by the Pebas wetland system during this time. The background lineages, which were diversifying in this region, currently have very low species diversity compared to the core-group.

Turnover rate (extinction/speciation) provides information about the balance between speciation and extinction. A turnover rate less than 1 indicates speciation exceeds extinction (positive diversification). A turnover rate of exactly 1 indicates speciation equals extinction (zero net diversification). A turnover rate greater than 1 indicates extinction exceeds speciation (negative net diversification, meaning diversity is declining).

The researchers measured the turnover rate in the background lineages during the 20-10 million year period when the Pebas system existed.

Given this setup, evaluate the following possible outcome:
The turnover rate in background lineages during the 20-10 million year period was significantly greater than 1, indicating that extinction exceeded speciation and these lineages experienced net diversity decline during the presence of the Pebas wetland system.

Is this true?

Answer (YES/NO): YES